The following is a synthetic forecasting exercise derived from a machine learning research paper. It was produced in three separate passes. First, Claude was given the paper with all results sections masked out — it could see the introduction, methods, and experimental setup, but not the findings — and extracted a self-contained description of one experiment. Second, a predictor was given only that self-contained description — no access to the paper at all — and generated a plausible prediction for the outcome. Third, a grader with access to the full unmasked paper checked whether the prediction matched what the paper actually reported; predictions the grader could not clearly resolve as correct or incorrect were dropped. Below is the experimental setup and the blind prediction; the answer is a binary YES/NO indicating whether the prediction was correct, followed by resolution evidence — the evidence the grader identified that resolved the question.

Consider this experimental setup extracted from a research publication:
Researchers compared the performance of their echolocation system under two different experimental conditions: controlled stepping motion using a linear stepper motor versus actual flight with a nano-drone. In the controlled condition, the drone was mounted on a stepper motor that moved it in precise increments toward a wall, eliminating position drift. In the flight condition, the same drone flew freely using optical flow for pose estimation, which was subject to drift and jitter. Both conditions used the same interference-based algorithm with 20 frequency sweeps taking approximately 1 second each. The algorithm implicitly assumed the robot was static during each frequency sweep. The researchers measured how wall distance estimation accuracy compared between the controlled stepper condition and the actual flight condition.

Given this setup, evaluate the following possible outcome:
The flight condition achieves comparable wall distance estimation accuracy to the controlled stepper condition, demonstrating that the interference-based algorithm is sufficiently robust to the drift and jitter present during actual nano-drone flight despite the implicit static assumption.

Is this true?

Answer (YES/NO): NO